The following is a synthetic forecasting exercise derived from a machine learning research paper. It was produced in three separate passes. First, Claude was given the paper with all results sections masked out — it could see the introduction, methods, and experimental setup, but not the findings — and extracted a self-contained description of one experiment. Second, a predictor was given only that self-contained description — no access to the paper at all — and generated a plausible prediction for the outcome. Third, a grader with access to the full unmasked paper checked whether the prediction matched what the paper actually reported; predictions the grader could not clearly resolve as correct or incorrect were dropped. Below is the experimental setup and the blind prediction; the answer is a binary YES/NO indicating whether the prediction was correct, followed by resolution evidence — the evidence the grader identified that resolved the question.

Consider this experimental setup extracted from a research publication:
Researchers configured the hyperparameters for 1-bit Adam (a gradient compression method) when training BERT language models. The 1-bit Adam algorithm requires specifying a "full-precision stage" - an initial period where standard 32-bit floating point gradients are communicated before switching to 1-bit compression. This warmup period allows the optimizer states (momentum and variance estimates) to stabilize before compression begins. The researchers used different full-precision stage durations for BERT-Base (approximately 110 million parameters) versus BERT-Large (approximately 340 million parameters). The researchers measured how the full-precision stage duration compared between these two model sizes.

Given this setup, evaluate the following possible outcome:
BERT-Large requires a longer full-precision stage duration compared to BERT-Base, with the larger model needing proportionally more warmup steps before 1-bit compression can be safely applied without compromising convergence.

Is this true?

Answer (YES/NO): YES